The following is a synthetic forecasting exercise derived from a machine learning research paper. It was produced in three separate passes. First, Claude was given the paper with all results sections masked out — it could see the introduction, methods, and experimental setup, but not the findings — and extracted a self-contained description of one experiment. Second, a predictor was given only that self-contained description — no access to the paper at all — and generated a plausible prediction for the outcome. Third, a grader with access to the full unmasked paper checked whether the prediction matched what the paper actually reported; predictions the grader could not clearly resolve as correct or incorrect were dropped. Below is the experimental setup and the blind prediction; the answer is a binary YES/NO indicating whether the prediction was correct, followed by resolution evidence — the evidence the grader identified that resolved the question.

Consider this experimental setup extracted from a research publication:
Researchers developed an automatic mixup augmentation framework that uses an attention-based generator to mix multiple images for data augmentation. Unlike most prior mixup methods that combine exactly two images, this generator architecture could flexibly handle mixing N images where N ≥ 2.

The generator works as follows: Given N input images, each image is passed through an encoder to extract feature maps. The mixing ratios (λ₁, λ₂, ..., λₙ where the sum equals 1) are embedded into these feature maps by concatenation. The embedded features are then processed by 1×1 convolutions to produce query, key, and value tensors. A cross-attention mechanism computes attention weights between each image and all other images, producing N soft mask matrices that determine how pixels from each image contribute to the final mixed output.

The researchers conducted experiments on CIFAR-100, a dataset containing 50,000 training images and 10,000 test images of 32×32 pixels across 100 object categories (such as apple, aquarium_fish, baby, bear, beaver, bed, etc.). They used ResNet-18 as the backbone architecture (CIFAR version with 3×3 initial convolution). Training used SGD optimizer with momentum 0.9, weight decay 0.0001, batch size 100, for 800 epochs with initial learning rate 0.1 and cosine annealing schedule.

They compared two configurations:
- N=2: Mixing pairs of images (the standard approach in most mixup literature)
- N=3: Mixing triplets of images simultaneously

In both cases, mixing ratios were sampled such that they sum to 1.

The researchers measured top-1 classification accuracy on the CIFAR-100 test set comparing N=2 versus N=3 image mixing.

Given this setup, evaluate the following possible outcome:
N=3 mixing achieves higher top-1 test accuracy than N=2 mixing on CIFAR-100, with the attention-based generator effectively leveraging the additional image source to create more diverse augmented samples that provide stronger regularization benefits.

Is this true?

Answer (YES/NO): YES